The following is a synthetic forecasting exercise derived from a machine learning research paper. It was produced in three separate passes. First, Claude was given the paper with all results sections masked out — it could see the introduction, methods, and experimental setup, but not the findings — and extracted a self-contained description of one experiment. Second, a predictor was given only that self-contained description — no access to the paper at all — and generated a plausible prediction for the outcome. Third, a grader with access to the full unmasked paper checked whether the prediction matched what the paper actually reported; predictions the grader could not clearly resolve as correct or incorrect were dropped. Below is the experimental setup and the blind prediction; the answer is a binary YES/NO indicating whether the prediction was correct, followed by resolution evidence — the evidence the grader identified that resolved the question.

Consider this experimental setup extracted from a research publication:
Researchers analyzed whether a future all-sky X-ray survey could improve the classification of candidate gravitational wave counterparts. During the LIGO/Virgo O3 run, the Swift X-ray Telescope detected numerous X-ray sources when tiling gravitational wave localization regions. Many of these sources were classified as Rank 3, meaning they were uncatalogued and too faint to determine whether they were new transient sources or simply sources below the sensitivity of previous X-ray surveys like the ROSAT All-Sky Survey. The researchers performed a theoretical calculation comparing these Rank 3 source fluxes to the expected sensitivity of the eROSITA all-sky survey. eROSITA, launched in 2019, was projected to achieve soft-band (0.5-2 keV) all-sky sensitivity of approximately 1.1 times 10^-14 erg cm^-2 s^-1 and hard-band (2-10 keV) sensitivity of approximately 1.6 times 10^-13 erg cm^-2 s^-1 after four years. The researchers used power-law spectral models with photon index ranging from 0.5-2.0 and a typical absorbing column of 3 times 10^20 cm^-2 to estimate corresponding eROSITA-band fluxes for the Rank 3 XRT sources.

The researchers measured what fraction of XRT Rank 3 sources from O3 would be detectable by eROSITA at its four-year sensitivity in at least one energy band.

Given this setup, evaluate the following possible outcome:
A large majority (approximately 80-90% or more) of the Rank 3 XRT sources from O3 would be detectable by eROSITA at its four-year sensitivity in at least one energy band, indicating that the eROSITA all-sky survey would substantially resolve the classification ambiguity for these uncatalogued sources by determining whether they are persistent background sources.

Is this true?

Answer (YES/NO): YES